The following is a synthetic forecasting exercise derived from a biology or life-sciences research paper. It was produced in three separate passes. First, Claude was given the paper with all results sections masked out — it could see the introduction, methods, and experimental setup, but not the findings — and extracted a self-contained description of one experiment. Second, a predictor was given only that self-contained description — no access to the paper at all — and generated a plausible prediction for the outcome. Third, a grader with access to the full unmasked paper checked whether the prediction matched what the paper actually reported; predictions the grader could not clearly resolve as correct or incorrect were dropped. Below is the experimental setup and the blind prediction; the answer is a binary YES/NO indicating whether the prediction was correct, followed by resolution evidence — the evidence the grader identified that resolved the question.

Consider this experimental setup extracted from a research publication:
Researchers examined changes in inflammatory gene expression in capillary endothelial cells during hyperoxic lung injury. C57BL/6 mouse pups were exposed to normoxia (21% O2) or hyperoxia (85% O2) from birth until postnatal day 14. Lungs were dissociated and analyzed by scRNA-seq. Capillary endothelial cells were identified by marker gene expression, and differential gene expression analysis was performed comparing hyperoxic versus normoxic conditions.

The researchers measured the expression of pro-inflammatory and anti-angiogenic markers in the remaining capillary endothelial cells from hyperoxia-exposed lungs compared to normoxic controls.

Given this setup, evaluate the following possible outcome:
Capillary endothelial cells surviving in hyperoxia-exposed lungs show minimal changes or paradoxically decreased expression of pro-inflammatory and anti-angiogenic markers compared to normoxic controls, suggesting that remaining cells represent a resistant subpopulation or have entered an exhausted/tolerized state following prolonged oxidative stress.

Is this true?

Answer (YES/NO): NO